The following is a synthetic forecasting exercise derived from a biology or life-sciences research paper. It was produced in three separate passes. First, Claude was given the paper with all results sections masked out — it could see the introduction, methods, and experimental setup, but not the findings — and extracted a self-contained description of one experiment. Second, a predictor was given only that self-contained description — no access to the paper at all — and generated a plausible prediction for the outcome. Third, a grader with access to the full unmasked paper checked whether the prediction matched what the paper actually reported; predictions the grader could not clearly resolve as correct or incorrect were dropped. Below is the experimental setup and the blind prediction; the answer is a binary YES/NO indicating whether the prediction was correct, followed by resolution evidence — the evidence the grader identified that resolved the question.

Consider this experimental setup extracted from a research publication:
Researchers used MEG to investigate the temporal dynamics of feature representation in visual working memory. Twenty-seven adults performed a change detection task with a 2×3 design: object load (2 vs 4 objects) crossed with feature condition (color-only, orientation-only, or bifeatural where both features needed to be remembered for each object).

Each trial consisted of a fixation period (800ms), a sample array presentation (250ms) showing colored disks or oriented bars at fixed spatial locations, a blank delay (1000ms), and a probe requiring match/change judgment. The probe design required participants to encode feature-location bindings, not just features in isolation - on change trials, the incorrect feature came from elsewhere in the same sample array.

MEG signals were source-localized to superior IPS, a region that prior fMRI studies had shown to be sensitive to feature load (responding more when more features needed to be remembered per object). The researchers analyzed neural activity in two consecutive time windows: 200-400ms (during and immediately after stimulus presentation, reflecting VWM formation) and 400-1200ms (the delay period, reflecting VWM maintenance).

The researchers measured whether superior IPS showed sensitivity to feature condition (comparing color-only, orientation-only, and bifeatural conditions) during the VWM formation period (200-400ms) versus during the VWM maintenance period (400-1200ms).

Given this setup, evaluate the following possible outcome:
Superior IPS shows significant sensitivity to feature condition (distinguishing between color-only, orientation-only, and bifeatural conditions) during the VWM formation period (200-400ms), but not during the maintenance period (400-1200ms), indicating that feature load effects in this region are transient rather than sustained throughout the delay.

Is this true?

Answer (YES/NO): YES